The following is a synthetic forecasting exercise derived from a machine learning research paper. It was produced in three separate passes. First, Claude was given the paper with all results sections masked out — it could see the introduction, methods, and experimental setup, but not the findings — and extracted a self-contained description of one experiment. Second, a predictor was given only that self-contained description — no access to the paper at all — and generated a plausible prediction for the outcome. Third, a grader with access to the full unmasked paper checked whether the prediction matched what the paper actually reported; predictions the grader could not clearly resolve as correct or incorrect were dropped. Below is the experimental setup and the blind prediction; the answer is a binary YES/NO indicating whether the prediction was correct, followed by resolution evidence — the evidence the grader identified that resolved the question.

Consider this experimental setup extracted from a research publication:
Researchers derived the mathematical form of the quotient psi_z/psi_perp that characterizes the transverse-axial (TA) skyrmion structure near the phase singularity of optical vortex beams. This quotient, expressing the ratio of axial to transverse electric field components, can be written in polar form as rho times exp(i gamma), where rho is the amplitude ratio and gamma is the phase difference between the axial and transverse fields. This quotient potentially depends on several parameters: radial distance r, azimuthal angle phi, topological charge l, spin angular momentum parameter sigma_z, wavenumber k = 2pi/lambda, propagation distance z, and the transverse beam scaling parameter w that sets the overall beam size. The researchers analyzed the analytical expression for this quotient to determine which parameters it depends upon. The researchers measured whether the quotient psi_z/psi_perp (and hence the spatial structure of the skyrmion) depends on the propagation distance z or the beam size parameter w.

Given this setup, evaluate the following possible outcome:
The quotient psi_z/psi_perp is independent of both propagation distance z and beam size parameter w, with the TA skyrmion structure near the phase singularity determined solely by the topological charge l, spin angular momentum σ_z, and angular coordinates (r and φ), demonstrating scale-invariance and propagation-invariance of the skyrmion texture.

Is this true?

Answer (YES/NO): YES